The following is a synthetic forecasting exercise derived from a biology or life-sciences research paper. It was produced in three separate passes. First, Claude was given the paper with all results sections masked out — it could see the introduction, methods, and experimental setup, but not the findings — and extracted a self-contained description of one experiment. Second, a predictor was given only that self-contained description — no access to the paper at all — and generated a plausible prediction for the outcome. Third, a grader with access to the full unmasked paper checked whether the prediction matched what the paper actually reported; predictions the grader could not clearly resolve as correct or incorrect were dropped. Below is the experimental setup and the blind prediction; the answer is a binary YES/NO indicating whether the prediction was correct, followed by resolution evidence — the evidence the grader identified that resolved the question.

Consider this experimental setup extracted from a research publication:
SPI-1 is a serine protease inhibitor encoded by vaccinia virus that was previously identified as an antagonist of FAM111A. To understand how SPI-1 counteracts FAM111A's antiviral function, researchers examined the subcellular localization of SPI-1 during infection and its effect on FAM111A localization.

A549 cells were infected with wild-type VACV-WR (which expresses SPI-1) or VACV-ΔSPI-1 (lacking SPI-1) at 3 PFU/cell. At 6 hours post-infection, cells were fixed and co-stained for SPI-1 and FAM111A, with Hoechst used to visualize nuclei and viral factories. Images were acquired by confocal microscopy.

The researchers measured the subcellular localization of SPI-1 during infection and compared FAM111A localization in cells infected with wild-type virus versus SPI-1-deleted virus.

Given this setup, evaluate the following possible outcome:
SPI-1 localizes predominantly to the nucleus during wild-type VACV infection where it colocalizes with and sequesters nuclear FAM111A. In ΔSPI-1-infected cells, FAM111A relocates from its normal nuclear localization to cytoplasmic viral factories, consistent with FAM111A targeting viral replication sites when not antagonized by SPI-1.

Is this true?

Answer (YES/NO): YES